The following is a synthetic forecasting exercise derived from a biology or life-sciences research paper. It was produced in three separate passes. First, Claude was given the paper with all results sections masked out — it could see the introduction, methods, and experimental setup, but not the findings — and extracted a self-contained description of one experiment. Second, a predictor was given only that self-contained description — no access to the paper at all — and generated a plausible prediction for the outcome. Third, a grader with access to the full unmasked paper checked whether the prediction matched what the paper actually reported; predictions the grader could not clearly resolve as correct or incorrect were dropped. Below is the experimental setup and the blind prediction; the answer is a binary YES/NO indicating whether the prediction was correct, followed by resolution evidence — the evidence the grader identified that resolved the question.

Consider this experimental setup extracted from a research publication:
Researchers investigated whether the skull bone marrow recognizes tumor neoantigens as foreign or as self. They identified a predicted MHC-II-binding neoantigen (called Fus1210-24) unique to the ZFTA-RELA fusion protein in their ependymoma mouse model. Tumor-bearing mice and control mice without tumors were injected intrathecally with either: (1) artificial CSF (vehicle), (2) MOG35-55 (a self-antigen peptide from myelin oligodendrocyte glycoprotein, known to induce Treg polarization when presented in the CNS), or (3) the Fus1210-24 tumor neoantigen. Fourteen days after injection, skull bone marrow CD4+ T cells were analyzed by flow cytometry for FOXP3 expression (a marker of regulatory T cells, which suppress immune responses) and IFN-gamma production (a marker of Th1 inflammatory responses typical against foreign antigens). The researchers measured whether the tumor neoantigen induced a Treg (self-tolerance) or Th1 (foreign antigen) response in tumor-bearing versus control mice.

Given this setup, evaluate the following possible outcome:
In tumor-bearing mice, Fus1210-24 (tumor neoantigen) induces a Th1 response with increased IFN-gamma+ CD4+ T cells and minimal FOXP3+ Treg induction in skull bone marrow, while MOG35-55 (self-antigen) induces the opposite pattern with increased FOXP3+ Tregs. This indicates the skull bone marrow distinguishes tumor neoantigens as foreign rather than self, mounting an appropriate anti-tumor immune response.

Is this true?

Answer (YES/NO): NO